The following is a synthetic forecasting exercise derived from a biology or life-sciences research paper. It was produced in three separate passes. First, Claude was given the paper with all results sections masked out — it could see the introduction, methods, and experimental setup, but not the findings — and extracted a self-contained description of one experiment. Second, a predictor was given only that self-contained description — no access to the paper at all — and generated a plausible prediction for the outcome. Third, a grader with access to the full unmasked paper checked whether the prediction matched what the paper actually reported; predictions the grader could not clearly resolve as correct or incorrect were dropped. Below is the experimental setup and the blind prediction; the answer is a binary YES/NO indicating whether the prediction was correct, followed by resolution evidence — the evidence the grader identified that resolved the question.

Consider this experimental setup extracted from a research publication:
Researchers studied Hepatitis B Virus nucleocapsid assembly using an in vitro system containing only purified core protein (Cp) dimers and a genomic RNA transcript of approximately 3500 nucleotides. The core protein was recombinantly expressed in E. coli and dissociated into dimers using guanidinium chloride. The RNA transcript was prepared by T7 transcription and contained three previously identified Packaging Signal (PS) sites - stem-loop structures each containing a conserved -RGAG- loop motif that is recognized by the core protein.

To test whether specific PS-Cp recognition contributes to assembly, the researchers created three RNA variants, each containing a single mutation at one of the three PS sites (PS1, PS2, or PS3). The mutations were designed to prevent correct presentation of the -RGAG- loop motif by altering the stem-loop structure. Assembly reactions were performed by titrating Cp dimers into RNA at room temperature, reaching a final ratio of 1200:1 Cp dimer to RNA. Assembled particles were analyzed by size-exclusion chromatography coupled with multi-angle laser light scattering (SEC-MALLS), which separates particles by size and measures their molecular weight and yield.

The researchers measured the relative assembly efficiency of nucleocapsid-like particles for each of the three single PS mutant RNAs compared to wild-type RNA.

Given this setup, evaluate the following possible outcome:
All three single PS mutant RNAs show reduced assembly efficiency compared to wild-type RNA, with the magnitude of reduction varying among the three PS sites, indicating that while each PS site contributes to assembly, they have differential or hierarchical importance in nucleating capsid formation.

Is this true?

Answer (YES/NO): NO